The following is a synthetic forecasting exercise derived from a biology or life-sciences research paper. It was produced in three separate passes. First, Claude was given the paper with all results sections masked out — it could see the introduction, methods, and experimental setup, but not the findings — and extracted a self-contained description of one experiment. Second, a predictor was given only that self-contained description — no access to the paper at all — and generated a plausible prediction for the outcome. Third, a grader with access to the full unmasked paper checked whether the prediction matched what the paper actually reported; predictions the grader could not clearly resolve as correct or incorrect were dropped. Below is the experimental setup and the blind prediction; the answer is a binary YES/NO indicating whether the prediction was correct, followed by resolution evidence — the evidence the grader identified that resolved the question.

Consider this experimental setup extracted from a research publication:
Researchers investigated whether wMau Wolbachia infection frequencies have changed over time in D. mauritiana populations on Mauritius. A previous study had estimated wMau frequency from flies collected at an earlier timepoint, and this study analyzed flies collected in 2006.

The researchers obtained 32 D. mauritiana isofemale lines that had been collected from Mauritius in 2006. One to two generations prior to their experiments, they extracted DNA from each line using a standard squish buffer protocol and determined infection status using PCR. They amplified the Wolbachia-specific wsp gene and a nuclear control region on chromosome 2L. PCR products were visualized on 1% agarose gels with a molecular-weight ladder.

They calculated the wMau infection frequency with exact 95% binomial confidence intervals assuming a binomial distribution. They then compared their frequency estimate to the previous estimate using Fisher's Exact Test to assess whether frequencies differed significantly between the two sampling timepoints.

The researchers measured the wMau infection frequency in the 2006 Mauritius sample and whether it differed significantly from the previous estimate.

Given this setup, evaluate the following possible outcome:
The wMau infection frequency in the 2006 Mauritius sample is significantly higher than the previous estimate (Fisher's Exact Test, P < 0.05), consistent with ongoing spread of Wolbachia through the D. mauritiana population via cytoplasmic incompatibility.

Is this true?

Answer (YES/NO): NO